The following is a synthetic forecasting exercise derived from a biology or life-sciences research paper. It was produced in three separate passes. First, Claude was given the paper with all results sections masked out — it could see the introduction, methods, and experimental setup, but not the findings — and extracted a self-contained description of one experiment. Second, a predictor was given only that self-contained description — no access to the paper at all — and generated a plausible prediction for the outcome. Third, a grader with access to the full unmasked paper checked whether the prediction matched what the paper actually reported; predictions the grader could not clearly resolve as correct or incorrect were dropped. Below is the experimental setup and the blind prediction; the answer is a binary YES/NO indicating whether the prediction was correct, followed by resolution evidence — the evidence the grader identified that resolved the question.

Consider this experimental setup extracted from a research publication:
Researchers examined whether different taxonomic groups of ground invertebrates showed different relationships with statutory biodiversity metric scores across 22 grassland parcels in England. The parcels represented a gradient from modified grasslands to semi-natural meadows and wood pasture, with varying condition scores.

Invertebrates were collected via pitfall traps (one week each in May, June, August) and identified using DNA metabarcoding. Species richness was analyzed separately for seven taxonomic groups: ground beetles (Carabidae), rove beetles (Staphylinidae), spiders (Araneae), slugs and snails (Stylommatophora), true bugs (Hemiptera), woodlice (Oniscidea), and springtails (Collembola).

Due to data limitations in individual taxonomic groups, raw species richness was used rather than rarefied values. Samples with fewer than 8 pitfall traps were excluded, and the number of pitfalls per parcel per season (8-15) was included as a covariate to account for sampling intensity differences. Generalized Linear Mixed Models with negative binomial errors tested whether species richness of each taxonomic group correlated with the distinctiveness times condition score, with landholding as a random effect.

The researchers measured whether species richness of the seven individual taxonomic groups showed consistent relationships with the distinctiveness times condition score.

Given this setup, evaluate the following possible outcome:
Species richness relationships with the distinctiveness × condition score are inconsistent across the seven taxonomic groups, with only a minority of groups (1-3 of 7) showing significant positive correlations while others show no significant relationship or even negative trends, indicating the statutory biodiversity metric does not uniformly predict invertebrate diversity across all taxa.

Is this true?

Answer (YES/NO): NO